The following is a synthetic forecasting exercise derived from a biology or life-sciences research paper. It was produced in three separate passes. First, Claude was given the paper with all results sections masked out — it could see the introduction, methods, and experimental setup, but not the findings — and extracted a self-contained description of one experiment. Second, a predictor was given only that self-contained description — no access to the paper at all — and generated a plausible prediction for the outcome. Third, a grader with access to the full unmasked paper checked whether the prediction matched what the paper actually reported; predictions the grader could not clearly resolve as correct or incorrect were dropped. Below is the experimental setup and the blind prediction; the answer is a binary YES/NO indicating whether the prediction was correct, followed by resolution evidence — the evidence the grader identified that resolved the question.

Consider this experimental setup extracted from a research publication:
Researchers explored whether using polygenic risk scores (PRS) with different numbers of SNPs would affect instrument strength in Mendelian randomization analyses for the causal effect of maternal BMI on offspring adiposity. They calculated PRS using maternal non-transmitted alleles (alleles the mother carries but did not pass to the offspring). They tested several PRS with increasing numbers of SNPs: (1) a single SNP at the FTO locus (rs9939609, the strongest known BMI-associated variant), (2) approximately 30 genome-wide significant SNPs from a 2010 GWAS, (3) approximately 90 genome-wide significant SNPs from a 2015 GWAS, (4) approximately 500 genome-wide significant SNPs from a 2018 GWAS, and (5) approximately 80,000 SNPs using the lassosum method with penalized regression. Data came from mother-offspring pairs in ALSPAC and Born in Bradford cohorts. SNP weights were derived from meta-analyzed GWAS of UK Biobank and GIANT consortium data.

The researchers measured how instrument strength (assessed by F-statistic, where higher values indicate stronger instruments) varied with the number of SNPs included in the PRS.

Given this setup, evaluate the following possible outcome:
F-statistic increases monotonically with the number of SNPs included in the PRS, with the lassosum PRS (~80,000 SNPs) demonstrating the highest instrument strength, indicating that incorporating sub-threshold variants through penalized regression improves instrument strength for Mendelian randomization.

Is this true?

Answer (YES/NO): YES